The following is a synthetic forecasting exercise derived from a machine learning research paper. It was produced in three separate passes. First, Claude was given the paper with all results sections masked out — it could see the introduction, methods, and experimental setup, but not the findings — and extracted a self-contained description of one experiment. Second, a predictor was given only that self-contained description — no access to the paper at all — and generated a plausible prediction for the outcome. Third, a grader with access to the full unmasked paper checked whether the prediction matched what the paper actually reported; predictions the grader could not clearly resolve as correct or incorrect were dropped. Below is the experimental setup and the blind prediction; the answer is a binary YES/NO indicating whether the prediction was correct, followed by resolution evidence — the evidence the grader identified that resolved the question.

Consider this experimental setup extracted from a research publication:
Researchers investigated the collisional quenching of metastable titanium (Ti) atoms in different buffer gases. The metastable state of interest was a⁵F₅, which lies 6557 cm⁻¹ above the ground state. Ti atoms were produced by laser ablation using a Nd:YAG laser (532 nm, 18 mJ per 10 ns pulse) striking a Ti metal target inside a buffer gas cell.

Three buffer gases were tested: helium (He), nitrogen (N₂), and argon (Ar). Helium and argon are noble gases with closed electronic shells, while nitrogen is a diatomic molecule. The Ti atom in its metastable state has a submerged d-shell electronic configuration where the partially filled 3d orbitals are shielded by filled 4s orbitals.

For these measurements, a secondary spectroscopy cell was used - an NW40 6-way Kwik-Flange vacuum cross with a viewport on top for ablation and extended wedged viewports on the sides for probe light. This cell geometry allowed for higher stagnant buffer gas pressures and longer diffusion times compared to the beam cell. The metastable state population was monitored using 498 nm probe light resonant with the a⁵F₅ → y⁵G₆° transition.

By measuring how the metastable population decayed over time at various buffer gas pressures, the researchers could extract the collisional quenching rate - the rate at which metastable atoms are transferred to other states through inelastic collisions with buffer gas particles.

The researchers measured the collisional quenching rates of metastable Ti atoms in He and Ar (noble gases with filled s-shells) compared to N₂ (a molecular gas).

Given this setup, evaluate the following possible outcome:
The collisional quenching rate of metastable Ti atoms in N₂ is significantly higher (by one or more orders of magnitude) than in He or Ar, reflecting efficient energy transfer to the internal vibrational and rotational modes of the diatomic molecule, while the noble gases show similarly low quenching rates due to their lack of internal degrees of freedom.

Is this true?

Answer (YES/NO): NO